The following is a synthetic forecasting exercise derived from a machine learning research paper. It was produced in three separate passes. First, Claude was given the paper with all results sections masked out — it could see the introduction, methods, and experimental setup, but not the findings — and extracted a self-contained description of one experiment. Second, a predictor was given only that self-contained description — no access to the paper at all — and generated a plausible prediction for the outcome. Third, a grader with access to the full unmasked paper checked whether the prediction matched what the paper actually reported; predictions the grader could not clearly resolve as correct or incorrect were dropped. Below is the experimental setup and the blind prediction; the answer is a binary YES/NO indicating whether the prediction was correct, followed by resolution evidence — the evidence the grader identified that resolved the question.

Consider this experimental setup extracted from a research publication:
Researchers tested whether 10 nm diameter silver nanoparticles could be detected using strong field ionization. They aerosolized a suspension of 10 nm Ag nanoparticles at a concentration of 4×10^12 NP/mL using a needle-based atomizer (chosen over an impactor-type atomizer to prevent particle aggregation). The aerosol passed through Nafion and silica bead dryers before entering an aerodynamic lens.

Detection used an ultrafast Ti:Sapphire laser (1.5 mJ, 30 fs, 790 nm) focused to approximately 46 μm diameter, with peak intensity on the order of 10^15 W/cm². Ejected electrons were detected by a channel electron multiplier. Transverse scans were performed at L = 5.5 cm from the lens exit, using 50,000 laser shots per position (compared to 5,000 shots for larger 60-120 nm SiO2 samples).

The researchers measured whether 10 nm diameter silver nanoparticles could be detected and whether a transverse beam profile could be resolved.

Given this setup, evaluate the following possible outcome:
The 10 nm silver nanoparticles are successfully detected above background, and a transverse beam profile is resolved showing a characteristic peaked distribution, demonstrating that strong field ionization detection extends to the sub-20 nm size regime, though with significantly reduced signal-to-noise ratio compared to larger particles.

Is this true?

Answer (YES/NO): YES